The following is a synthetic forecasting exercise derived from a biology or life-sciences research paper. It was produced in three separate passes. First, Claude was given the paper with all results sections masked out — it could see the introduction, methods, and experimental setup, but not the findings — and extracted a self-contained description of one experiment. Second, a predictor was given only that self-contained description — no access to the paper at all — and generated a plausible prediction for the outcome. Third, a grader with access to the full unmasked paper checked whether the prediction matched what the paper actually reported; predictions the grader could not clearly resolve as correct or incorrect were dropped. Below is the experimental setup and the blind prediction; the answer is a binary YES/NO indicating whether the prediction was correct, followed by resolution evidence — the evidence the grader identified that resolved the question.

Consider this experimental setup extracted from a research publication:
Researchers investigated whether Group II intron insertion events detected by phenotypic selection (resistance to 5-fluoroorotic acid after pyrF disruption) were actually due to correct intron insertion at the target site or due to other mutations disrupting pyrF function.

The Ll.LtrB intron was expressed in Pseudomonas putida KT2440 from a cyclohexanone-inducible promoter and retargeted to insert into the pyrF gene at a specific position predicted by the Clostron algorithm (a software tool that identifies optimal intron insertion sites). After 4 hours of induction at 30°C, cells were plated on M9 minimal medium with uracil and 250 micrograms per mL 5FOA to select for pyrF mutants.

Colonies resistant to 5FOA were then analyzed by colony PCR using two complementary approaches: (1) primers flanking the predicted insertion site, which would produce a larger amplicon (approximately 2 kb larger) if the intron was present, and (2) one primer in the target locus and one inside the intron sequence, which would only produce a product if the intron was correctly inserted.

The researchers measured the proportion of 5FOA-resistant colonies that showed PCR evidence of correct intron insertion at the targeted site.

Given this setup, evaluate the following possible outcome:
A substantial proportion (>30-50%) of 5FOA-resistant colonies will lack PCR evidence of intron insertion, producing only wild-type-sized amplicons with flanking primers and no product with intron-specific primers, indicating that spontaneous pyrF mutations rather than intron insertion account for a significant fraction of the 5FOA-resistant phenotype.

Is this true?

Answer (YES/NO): YES